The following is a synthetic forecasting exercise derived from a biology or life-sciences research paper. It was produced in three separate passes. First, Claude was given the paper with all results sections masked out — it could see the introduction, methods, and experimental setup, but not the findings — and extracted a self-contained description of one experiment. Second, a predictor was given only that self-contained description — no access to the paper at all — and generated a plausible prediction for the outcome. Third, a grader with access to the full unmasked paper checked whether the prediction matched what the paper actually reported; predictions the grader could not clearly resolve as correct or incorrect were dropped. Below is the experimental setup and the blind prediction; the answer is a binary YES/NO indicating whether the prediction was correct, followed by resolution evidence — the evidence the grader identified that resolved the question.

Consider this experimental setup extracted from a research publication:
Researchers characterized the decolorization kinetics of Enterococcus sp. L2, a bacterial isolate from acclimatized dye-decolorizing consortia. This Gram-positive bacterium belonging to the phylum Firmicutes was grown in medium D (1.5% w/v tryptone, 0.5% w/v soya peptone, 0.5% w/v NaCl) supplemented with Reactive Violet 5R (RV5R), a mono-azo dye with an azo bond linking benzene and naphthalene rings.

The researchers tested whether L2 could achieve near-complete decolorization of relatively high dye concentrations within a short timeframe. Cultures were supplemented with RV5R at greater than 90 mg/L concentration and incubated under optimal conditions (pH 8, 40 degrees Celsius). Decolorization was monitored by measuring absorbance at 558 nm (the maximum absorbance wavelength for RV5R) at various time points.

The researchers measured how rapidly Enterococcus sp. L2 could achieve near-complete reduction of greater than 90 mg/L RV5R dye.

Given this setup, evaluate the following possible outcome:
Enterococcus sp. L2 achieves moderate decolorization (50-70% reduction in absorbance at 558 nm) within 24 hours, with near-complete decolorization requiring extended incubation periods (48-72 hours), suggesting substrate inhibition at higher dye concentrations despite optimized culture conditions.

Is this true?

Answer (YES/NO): NO